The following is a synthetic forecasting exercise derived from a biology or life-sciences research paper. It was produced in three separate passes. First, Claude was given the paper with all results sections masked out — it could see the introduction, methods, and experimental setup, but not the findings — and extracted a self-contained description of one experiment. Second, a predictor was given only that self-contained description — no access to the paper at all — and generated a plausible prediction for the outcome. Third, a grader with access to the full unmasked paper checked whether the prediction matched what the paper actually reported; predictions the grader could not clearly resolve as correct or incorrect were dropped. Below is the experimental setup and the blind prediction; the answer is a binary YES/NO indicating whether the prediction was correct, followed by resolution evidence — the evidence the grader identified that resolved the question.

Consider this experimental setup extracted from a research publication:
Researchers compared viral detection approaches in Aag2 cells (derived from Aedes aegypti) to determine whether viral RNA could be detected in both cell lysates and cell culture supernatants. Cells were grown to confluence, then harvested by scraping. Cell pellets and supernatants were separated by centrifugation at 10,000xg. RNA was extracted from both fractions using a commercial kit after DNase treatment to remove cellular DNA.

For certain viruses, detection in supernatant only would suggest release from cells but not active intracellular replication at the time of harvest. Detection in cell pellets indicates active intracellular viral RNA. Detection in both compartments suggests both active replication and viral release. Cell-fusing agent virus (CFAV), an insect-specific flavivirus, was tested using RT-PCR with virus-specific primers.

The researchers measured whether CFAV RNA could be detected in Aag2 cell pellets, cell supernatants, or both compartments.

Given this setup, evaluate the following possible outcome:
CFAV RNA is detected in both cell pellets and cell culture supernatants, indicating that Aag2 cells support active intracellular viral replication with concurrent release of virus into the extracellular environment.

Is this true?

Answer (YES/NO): YES